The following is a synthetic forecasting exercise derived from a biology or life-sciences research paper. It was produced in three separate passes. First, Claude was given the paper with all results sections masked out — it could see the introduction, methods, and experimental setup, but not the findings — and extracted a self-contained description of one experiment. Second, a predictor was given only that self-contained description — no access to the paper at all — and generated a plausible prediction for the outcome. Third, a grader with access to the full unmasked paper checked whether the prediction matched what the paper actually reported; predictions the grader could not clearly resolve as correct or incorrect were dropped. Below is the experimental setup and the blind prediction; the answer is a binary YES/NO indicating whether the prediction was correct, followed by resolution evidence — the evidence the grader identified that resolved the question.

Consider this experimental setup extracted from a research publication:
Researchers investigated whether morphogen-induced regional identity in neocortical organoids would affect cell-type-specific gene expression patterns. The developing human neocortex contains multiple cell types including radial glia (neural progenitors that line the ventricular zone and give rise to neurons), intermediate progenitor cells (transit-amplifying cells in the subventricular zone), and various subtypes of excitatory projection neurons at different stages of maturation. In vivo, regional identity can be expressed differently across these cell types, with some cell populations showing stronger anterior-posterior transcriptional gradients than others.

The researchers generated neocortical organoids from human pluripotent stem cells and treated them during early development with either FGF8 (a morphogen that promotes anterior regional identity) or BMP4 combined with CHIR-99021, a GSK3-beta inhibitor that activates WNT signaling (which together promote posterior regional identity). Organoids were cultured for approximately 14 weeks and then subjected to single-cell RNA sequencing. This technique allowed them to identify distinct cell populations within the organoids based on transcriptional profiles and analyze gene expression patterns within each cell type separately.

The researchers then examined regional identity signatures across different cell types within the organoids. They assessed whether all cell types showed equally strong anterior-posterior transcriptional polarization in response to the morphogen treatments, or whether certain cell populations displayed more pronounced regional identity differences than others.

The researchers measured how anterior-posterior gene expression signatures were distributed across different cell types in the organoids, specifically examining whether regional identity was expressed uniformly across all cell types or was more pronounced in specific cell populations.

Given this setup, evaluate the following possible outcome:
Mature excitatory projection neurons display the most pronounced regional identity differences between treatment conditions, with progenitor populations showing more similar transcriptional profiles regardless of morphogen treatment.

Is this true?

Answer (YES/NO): YES